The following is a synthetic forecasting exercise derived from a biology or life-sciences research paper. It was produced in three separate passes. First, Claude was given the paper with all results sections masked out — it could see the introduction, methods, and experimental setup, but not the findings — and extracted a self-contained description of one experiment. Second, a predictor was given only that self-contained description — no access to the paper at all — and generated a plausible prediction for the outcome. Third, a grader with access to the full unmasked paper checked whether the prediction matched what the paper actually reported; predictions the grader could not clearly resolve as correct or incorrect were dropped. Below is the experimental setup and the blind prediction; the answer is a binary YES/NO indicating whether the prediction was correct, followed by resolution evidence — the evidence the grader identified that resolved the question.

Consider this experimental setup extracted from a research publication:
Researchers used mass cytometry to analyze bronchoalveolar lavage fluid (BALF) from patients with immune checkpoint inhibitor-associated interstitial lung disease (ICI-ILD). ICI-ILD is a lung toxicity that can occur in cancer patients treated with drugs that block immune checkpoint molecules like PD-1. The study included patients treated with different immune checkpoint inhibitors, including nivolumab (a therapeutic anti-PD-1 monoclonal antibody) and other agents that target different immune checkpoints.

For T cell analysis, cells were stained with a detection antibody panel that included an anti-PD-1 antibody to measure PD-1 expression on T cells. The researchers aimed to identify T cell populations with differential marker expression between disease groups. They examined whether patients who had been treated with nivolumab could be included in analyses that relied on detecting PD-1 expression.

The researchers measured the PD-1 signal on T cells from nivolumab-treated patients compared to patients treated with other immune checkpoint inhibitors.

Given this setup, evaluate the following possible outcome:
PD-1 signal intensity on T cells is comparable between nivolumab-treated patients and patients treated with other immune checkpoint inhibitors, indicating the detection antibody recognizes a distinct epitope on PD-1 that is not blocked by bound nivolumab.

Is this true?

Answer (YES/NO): NO